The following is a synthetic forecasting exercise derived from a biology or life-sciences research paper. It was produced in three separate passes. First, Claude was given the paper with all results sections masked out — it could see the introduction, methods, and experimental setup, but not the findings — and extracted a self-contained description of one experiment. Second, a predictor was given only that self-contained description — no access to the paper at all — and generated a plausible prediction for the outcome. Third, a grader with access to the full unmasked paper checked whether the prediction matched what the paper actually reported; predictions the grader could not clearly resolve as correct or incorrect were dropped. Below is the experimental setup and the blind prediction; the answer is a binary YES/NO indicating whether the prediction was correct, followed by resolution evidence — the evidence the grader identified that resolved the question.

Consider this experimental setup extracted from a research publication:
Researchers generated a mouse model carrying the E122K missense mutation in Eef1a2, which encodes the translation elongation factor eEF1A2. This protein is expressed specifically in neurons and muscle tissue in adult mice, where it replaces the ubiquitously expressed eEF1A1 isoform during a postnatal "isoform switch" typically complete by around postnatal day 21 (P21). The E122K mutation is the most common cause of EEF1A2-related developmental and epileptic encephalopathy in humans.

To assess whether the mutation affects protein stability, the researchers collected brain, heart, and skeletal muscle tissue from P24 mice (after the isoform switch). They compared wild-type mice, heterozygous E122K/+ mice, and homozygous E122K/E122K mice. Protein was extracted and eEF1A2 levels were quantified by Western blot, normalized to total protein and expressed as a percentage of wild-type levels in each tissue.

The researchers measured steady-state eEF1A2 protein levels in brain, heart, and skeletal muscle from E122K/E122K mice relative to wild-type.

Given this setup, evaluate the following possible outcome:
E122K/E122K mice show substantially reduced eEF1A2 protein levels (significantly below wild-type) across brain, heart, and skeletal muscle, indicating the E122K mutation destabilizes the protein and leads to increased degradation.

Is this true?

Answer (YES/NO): NO